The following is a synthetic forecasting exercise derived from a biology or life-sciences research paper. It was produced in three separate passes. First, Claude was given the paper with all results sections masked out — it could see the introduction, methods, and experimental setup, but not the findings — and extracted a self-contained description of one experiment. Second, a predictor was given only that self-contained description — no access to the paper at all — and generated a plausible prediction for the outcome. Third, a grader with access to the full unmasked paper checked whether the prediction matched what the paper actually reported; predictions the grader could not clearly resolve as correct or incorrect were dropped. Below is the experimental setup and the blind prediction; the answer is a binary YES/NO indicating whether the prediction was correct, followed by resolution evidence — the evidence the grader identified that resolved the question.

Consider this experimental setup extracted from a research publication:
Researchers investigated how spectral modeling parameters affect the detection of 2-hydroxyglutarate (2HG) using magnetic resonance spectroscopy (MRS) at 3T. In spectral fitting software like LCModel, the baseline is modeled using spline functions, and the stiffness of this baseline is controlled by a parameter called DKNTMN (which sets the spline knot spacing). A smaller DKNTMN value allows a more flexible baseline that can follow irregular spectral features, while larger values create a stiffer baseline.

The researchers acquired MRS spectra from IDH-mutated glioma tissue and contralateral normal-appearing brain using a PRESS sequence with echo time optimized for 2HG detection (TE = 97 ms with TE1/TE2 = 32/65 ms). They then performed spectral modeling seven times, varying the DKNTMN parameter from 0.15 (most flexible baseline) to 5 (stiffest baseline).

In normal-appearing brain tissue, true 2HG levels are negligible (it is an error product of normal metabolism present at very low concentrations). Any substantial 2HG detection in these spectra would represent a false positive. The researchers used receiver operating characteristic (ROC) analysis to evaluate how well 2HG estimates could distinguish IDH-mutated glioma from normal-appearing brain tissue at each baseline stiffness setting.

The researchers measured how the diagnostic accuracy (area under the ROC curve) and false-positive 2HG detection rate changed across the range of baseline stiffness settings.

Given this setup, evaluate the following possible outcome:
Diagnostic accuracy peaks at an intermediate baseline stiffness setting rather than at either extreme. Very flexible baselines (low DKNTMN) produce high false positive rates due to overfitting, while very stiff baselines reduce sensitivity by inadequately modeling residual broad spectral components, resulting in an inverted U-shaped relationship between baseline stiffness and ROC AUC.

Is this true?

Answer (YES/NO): NO